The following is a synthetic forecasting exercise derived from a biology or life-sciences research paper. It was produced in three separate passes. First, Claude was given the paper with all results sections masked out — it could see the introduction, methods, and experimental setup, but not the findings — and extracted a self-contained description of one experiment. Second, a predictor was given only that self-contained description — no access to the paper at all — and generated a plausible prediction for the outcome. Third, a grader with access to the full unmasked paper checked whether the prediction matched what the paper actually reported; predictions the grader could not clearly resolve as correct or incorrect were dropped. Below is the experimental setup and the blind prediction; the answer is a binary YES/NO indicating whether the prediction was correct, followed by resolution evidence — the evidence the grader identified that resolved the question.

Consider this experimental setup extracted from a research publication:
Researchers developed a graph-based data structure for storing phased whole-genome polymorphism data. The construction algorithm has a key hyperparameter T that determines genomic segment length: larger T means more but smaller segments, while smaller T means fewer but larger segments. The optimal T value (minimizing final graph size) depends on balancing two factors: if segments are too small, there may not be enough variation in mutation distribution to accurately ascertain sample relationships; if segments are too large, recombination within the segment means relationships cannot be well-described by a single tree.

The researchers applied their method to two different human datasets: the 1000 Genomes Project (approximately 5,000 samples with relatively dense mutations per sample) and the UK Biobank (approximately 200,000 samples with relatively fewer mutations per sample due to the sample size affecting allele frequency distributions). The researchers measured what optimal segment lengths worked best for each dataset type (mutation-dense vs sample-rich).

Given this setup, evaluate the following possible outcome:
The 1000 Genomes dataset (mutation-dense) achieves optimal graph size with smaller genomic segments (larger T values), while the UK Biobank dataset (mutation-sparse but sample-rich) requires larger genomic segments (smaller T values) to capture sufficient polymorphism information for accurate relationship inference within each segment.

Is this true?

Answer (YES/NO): YES